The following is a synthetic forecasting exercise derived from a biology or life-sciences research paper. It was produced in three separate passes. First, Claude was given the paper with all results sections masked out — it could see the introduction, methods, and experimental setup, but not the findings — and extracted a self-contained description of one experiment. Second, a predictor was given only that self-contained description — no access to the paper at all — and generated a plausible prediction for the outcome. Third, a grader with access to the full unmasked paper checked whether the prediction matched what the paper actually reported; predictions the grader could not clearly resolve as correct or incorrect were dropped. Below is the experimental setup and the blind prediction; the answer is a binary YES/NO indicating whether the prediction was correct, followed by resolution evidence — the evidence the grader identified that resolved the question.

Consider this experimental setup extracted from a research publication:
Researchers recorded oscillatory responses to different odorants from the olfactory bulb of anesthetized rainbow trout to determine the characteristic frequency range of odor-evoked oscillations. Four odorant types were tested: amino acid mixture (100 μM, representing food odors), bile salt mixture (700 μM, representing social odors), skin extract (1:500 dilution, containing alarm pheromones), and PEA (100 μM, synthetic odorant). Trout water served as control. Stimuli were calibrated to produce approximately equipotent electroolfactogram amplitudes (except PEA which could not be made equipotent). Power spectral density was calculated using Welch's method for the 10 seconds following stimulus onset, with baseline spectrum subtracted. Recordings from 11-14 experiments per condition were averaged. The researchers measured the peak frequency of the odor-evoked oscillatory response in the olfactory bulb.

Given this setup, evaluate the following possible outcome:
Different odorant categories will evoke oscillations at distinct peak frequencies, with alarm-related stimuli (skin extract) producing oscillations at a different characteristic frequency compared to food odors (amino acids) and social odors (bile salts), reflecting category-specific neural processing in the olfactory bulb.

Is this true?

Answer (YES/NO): NO